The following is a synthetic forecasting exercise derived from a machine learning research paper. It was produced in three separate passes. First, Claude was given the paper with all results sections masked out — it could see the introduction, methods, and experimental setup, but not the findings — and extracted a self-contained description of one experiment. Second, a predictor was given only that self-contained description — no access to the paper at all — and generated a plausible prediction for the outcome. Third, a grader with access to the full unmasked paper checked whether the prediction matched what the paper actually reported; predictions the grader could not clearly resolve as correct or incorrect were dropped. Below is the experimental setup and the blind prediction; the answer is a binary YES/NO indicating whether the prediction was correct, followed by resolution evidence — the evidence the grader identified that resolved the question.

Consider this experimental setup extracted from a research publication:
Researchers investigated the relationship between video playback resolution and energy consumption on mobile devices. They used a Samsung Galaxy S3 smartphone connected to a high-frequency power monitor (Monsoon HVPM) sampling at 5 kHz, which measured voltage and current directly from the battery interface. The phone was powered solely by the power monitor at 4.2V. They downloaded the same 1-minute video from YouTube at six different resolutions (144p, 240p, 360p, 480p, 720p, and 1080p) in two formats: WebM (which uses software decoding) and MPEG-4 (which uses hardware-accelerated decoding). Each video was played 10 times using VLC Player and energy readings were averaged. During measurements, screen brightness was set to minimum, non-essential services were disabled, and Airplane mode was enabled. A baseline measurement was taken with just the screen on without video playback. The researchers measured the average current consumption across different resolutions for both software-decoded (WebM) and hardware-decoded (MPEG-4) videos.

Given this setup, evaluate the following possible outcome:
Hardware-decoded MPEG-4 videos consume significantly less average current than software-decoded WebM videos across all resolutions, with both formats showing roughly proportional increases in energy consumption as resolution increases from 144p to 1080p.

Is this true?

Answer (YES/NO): NO